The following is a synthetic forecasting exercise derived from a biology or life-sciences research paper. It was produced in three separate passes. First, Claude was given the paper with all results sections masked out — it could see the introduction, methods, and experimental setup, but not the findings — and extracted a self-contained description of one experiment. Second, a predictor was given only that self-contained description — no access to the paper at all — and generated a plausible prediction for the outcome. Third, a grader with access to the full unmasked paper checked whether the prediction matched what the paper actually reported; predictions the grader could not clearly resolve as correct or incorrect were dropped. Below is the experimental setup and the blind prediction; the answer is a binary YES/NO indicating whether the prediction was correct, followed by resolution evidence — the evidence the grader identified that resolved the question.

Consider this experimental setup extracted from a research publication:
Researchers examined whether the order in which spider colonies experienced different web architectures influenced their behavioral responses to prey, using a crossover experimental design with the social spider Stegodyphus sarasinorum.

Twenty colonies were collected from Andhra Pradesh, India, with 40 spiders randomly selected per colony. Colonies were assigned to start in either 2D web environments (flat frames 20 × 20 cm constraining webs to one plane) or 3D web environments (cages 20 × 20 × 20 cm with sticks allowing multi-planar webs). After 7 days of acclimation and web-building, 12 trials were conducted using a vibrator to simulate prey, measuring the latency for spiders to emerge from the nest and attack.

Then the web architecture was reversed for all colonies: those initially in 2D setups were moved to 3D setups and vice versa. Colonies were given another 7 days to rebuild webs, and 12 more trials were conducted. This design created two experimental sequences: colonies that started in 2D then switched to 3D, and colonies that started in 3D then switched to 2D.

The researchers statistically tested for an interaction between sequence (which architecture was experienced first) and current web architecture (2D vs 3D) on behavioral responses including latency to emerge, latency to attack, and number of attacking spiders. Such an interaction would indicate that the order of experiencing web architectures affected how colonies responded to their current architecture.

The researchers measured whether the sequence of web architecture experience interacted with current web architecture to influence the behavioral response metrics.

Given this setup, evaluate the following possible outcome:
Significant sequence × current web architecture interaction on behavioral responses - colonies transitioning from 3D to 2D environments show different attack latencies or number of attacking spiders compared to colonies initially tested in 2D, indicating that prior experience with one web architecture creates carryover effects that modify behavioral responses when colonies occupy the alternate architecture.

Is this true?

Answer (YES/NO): NO